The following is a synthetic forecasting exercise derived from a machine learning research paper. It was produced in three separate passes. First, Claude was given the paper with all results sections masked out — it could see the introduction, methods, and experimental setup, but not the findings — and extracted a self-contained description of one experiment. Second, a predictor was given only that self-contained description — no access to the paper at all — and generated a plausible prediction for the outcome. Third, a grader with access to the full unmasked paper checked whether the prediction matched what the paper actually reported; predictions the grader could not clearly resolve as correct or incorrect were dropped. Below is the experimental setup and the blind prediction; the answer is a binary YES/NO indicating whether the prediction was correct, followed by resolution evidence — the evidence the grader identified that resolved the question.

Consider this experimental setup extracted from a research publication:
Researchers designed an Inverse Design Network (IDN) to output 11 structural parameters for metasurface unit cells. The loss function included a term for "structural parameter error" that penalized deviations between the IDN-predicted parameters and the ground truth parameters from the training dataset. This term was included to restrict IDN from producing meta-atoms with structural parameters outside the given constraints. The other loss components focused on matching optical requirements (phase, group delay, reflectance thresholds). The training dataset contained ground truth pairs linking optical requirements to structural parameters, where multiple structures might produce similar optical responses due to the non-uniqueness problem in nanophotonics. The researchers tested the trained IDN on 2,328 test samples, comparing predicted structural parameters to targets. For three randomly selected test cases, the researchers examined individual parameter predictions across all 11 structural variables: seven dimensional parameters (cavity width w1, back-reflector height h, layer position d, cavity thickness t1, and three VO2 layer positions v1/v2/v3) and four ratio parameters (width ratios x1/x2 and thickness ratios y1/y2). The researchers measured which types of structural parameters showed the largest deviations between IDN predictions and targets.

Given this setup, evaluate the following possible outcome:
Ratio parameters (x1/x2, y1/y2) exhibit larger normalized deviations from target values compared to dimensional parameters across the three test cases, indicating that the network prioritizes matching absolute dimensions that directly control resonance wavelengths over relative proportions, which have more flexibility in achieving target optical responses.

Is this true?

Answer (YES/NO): YES